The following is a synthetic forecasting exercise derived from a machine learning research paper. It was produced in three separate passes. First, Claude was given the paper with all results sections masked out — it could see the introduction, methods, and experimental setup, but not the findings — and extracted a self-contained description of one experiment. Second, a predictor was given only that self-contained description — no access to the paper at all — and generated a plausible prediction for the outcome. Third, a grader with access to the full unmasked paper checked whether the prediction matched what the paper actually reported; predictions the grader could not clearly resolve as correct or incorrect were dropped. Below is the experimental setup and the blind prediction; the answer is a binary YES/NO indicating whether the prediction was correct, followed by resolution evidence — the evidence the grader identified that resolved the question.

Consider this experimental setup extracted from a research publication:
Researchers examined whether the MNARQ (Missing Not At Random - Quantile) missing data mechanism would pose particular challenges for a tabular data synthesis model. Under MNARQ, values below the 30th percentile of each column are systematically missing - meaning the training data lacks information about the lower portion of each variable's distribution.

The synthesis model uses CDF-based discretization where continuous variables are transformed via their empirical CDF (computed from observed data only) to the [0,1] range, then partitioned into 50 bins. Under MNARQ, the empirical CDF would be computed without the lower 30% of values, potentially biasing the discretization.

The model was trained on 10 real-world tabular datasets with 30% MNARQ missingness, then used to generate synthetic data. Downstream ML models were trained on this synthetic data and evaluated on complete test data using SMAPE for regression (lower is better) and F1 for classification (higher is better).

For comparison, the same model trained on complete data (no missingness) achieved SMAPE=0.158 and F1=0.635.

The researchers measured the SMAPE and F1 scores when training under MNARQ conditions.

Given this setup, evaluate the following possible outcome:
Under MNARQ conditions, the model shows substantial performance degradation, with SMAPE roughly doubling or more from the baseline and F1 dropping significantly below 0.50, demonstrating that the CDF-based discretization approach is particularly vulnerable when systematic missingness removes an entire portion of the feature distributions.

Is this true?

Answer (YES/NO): NO